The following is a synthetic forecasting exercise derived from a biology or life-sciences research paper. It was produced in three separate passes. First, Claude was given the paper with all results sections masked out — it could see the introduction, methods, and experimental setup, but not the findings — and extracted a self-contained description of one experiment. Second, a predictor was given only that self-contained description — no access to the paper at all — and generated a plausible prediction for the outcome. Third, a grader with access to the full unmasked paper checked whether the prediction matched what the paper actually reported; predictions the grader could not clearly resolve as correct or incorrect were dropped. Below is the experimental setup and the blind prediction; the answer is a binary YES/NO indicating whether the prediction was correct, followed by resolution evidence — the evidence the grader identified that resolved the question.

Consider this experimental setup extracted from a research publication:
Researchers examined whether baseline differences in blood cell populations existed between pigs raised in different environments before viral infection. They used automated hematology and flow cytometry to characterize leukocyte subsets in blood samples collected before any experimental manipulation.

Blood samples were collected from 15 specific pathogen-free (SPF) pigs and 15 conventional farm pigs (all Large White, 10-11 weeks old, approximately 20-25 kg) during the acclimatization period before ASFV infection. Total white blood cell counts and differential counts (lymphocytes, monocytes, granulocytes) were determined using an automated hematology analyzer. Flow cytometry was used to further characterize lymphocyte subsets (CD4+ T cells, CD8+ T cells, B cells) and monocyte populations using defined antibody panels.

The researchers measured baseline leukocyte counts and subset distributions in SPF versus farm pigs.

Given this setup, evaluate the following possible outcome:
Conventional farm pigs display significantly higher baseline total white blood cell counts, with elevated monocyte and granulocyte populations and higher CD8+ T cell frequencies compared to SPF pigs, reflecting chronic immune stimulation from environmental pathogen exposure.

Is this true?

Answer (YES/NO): YES